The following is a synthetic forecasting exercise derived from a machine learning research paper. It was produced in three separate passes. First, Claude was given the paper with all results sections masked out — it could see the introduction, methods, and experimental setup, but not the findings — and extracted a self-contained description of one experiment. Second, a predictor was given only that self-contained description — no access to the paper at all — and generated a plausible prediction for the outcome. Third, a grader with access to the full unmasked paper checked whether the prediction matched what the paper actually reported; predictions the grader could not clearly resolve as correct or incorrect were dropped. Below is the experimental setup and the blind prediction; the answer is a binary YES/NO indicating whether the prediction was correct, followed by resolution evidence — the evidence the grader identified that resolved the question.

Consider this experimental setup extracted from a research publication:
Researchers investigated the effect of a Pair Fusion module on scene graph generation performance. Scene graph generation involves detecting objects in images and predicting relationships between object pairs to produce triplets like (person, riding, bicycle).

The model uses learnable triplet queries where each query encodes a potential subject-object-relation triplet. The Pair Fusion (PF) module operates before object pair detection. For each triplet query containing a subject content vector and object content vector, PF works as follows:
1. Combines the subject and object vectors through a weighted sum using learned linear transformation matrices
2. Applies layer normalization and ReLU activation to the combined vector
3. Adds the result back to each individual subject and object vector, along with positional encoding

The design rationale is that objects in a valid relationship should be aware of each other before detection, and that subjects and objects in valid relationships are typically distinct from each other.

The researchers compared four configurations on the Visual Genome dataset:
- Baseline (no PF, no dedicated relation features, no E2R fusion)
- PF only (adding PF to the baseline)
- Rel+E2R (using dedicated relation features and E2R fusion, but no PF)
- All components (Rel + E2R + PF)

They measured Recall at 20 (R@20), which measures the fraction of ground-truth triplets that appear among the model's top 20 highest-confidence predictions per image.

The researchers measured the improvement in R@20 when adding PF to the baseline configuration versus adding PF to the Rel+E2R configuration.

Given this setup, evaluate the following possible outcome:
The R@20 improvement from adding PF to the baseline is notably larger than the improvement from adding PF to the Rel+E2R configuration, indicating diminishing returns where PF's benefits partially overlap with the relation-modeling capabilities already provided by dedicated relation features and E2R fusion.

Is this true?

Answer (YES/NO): YES